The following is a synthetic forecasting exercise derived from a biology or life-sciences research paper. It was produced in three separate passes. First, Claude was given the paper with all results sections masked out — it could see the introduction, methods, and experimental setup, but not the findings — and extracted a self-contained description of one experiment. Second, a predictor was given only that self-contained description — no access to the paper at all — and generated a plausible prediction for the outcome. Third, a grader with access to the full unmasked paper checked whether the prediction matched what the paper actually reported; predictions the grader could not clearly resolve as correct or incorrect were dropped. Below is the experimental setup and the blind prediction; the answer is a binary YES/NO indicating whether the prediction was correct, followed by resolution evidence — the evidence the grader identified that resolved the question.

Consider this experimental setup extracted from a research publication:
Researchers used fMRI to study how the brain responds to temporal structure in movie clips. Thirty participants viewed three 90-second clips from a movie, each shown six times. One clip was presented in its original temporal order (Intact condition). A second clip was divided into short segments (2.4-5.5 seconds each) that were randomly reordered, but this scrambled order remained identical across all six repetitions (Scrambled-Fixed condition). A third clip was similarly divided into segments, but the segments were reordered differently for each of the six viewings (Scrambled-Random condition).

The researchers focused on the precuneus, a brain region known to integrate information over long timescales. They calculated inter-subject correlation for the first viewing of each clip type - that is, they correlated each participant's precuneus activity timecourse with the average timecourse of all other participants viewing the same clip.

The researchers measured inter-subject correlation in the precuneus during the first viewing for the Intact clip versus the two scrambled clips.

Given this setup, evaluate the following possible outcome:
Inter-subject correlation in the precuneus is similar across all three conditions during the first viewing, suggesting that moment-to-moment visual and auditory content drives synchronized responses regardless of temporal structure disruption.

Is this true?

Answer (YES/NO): NO